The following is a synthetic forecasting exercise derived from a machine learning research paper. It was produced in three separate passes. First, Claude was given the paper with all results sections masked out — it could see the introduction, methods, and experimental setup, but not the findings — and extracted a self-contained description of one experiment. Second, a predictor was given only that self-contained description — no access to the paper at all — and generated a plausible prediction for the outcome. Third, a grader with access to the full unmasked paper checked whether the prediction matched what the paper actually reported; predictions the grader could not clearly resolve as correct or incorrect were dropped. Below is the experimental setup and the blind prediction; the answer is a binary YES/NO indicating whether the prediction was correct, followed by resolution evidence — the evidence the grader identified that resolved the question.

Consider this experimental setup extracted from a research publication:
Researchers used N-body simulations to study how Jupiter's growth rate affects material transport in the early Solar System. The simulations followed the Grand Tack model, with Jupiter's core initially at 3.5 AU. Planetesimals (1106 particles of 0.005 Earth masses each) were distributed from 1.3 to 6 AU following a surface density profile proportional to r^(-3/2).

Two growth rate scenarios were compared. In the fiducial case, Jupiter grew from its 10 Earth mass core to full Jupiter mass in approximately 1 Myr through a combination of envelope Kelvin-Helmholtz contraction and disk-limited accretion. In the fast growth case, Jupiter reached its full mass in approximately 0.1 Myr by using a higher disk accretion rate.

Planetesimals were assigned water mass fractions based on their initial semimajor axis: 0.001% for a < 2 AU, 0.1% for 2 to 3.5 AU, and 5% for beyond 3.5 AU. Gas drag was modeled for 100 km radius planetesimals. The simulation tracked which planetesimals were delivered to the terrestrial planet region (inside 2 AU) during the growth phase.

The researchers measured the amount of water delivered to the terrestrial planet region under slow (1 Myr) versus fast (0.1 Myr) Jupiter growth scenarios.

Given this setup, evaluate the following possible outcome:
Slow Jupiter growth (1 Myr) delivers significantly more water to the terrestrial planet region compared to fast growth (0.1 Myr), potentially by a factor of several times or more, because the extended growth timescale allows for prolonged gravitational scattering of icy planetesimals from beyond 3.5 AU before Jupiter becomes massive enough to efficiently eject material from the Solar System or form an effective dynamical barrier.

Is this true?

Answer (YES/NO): NO